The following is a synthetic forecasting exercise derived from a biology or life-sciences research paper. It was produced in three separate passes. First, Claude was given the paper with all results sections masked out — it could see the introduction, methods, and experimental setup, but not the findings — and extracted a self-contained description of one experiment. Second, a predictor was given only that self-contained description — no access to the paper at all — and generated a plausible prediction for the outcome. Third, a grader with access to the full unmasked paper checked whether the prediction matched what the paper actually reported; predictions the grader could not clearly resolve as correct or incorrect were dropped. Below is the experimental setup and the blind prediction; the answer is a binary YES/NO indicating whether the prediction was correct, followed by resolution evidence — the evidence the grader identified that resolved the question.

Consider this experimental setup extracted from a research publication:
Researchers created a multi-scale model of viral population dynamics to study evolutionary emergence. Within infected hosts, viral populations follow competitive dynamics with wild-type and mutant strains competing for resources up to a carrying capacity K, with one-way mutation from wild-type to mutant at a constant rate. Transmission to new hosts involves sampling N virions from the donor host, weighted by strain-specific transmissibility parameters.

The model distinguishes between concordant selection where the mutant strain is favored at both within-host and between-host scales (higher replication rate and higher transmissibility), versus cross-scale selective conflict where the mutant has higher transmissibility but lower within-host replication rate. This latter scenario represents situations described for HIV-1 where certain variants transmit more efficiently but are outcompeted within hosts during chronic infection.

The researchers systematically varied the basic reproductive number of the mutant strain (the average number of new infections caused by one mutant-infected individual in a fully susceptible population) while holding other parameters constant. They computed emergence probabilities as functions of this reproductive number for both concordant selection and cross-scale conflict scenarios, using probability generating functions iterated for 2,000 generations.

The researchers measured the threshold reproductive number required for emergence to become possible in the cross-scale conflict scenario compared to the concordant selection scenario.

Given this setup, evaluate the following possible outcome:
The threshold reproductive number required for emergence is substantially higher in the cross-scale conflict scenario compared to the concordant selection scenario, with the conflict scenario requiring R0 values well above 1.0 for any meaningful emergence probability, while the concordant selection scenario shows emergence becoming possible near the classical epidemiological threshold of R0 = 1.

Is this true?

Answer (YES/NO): YES